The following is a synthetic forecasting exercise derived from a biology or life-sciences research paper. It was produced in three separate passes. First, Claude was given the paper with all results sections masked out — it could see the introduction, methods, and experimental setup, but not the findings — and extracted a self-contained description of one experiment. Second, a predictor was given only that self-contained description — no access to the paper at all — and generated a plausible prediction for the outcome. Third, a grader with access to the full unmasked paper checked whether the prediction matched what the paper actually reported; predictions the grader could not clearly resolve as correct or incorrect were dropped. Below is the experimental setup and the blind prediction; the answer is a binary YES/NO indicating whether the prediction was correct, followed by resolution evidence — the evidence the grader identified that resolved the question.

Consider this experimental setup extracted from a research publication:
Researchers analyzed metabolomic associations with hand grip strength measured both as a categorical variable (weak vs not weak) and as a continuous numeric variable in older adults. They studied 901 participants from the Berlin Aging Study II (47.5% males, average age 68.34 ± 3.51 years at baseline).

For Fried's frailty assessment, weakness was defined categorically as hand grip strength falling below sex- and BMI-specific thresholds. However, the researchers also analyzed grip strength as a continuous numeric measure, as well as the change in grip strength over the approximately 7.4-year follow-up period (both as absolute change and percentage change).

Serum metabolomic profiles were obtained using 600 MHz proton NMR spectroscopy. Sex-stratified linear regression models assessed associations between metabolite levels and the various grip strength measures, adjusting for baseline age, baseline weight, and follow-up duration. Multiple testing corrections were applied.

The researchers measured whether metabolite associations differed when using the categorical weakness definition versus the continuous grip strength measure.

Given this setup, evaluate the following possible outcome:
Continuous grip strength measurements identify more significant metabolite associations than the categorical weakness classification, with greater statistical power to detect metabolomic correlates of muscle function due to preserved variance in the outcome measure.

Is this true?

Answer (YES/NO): YES